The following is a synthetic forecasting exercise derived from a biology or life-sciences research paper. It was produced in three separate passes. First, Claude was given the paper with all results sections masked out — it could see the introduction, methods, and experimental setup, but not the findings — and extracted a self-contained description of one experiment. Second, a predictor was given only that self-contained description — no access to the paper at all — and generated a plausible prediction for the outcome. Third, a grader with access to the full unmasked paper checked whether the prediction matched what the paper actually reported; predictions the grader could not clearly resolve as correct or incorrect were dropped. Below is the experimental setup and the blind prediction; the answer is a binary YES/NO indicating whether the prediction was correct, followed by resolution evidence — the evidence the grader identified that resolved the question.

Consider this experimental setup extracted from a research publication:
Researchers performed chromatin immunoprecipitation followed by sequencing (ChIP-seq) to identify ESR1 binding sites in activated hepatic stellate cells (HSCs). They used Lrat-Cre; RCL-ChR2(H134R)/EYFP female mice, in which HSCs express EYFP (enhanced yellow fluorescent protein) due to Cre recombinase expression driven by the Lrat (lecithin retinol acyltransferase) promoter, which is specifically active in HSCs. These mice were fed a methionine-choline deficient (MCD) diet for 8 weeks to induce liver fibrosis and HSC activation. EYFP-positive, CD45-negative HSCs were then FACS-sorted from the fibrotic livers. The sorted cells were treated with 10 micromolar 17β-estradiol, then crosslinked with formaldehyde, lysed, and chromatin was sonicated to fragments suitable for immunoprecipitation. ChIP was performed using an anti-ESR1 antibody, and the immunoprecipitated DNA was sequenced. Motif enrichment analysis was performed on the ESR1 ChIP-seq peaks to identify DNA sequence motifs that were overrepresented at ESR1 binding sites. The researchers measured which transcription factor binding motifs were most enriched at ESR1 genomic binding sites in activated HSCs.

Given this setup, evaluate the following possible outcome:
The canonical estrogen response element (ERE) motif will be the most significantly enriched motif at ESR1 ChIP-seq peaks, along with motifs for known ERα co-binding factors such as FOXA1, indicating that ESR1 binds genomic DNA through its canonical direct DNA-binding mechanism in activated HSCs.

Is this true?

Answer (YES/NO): NO